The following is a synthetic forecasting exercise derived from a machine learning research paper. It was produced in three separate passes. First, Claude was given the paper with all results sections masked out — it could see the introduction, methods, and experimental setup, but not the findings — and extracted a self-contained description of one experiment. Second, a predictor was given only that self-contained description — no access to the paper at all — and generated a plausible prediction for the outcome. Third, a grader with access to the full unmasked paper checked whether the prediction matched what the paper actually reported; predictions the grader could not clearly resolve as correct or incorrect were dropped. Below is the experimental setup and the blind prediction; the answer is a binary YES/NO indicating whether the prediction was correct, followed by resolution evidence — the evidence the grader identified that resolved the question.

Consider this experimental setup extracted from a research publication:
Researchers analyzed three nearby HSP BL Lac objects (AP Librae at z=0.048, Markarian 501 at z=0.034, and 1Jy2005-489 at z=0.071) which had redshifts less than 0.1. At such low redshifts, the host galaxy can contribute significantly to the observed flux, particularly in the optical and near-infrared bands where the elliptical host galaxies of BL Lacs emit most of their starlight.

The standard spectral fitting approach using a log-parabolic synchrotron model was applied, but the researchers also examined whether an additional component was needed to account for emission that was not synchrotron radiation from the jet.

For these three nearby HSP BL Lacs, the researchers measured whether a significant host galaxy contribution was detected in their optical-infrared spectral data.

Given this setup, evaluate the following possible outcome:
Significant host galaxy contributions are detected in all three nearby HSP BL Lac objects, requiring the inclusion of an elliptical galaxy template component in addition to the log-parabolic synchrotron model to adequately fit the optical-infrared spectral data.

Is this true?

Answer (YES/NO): YES